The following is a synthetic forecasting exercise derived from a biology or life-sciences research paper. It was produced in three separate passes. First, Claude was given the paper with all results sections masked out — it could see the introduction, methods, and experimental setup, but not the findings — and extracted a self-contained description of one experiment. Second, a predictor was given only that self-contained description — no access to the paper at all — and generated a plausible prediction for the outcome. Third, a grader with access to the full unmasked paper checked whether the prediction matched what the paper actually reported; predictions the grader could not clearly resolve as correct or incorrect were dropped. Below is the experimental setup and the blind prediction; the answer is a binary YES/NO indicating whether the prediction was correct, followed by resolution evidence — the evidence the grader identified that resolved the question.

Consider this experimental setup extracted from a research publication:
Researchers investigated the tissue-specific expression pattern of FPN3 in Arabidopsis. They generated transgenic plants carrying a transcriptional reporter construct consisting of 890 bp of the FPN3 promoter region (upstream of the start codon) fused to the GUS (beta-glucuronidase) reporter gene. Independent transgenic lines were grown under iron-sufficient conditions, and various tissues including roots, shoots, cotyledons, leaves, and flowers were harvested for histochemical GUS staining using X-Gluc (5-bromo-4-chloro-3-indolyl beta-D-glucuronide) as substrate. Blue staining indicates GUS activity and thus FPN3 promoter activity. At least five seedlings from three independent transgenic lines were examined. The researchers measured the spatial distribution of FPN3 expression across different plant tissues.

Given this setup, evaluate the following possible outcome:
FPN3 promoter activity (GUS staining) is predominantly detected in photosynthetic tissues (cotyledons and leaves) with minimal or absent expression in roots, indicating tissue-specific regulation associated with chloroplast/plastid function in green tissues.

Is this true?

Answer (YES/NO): NO